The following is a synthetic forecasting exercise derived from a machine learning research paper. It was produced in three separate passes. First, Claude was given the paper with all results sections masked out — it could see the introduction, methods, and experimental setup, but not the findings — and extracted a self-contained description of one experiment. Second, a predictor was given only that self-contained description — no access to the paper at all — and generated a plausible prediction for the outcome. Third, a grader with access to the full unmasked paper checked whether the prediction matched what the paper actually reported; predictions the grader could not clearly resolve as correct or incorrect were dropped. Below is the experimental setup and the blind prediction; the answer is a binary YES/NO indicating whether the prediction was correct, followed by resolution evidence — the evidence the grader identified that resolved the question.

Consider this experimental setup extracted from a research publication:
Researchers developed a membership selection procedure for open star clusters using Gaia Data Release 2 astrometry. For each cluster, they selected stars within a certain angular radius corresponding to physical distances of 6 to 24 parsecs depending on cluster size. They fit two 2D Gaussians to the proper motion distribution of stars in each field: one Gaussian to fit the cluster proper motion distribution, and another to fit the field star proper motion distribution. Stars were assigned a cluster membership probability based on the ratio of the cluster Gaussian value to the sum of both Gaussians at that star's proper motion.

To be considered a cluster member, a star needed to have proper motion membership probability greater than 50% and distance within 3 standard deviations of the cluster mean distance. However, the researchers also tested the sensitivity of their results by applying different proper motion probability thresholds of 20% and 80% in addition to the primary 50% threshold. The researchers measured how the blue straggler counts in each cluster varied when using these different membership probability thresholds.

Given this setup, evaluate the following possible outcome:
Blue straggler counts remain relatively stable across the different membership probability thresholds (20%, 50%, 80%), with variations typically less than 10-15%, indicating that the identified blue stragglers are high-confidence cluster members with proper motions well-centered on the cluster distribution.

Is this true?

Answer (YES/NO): YES